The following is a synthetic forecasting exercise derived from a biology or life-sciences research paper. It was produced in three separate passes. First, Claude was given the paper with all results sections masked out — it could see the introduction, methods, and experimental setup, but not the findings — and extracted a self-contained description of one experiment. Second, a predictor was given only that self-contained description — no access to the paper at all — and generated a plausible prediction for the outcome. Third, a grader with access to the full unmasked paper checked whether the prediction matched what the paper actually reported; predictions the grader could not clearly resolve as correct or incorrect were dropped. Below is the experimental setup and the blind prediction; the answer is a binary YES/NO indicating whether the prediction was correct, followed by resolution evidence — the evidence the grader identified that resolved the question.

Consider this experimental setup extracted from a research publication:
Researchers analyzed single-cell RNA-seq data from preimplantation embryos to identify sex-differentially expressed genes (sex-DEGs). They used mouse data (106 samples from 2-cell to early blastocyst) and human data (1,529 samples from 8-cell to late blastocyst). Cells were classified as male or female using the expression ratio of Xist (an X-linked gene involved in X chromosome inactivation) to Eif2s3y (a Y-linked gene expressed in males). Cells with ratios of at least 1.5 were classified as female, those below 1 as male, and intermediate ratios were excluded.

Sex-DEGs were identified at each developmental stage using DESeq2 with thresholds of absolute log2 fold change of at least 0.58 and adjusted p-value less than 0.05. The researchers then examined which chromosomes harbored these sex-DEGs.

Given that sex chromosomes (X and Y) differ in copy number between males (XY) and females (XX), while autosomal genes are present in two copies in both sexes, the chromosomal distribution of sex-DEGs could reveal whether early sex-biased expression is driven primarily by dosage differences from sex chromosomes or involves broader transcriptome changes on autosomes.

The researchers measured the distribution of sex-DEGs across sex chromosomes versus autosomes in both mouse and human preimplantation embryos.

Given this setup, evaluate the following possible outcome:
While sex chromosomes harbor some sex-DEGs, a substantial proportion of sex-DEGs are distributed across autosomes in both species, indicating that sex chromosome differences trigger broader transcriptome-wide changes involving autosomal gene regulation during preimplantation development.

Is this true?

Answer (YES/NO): NO